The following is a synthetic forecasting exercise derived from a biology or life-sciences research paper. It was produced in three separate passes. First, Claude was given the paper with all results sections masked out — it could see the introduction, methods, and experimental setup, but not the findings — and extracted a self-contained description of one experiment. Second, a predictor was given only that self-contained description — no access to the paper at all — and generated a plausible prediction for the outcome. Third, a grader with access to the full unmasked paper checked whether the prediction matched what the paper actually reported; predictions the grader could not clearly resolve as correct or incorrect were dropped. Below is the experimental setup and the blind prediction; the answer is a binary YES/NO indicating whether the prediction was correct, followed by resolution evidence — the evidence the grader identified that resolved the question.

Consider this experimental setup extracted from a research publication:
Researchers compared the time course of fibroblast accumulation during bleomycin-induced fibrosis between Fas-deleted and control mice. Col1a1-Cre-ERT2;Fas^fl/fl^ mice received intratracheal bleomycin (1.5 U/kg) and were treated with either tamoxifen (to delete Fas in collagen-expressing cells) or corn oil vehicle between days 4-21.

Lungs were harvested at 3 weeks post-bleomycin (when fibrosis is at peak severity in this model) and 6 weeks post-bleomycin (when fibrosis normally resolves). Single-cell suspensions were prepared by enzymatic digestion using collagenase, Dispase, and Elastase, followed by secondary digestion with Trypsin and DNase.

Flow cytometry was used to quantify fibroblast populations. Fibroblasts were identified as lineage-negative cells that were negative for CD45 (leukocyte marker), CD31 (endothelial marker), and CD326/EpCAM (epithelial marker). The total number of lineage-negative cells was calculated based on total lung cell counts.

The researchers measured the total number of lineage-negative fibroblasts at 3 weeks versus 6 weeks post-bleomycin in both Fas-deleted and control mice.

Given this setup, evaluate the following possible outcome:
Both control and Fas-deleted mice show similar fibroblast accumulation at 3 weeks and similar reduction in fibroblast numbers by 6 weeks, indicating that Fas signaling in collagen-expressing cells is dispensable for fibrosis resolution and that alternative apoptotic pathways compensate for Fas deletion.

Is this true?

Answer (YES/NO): NO